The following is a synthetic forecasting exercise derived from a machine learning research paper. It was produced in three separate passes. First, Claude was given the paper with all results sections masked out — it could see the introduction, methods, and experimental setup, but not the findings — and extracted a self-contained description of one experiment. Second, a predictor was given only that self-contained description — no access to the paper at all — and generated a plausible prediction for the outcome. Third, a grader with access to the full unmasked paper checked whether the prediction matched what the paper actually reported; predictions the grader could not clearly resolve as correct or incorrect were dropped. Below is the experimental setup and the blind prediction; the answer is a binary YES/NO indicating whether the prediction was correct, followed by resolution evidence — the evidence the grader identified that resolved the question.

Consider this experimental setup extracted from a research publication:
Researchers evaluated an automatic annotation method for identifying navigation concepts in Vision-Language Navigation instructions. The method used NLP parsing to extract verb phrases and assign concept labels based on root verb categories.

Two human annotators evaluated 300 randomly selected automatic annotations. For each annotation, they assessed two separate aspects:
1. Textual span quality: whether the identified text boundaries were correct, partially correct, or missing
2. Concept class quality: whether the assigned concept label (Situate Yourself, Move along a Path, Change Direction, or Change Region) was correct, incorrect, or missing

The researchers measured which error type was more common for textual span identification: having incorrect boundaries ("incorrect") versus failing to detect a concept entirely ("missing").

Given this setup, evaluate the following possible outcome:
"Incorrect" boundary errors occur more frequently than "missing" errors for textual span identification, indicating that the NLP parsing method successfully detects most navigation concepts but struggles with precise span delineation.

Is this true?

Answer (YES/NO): NO